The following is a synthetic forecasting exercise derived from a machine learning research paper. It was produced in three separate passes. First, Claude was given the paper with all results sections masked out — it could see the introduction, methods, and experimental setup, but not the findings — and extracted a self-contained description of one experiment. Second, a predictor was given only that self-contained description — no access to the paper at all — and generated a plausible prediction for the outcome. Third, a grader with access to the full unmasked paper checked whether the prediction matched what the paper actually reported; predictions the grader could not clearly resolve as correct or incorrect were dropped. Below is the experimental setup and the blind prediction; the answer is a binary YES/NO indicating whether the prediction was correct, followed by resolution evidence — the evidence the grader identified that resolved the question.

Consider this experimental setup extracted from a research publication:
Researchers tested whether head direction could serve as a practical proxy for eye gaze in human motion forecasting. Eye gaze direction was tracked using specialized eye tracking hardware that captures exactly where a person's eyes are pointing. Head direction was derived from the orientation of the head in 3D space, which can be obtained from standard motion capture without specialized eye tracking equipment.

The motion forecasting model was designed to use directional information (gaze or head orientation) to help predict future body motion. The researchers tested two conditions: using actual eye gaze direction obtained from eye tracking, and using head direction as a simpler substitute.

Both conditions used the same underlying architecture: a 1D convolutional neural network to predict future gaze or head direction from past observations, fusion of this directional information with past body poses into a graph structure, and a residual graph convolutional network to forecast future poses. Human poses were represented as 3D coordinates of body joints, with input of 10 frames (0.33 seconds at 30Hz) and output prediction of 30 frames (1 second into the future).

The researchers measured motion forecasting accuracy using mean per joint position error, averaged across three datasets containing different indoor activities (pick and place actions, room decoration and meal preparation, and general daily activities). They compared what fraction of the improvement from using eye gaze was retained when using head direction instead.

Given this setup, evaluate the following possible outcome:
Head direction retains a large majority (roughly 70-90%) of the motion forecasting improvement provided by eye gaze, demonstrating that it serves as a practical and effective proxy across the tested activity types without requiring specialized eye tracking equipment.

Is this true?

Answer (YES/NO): NO